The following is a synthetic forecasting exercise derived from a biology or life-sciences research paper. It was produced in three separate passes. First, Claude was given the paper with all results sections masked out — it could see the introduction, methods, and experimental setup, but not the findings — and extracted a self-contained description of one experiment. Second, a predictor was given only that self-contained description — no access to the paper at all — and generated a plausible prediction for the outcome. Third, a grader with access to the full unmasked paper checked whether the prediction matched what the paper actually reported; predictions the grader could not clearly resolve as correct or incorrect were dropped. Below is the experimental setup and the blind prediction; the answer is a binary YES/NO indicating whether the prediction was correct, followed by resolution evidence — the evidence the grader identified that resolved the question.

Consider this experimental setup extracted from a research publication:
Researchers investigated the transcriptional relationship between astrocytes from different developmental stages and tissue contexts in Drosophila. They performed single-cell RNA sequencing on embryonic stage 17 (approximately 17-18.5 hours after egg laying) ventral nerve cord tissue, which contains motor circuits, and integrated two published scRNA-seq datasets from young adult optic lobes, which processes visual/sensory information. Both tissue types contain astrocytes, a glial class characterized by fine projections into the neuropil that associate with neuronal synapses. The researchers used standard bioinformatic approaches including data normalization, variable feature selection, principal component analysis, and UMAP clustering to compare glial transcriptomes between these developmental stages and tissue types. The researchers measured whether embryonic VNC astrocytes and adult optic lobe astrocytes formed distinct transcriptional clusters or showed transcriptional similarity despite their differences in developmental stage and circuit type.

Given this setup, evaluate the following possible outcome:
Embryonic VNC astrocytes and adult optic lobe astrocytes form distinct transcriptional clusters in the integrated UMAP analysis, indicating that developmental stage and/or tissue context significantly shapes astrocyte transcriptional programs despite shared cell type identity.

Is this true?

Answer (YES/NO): NO